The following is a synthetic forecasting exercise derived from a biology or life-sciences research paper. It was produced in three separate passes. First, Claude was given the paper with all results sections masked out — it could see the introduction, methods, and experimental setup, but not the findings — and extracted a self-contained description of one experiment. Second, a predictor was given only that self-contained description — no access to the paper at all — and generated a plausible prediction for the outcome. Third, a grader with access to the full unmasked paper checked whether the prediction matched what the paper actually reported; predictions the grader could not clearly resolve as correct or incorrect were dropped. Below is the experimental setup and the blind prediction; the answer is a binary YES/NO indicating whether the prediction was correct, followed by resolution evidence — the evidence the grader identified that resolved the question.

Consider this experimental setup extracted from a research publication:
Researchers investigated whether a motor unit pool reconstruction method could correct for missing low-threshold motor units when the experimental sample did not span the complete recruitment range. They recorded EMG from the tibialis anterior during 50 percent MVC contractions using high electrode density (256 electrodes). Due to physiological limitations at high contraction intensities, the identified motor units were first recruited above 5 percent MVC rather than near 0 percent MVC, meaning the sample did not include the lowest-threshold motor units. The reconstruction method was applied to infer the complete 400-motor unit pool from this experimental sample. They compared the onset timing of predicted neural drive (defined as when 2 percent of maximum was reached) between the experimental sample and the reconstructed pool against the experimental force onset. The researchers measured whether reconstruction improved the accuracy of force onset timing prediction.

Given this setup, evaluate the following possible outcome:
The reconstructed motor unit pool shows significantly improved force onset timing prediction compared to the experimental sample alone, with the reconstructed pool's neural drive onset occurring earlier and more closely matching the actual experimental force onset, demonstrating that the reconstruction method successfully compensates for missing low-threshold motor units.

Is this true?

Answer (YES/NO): NO